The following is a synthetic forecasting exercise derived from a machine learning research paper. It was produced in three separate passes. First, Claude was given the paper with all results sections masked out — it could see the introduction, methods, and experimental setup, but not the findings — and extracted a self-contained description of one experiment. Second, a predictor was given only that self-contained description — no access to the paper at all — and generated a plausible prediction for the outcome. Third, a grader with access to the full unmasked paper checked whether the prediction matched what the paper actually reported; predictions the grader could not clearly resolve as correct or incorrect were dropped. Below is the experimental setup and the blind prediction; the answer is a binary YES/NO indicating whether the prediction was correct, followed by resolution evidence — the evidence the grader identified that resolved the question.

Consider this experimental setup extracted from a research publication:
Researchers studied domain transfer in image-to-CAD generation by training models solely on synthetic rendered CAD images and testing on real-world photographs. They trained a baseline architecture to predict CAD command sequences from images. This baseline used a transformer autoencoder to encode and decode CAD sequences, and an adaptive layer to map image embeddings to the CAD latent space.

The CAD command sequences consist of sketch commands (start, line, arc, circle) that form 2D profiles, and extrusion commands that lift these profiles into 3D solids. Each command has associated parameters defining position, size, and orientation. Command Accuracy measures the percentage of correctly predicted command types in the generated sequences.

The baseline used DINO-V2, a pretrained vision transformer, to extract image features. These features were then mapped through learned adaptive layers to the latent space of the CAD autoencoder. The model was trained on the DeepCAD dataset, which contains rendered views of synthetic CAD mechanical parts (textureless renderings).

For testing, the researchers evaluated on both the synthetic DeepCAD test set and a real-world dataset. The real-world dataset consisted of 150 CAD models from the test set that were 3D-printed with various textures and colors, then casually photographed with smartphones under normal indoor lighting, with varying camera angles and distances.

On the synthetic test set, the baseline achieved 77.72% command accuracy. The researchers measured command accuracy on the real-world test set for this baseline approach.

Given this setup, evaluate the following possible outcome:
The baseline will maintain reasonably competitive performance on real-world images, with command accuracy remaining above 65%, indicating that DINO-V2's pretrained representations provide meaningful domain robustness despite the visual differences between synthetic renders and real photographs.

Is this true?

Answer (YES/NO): NO